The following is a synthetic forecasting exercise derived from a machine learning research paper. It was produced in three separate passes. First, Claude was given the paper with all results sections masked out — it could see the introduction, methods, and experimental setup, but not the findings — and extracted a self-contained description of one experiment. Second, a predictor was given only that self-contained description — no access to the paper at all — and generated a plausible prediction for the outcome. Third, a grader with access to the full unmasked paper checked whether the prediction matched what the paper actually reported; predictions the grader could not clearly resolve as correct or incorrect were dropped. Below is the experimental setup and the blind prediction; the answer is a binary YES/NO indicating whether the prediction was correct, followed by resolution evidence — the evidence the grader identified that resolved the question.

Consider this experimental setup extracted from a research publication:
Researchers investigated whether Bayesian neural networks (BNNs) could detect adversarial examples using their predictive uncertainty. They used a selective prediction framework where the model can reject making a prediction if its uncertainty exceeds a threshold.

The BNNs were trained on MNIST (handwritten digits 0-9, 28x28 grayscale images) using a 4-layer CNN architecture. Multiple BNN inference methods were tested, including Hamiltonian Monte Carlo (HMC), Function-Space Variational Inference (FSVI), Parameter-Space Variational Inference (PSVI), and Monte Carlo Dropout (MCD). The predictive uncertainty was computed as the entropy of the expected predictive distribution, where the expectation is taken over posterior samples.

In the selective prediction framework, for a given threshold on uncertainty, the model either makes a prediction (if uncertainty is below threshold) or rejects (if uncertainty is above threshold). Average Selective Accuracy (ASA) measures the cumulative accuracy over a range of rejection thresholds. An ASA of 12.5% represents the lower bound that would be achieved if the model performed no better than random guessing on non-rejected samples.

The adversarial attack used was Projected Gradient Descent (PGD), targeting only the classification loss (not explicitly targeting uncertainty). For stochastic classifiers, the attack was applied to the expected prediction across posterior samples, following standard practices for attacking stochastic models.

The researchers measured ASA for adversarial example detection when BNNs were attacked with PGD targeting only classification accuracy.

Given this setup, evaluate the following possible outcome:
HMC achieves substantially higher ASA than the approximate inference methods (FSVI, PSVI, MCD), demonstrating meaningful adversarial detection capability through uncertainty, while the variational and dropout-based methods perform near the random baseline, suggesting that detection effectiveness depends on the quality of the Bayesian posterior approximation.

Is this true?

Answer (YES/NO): NO